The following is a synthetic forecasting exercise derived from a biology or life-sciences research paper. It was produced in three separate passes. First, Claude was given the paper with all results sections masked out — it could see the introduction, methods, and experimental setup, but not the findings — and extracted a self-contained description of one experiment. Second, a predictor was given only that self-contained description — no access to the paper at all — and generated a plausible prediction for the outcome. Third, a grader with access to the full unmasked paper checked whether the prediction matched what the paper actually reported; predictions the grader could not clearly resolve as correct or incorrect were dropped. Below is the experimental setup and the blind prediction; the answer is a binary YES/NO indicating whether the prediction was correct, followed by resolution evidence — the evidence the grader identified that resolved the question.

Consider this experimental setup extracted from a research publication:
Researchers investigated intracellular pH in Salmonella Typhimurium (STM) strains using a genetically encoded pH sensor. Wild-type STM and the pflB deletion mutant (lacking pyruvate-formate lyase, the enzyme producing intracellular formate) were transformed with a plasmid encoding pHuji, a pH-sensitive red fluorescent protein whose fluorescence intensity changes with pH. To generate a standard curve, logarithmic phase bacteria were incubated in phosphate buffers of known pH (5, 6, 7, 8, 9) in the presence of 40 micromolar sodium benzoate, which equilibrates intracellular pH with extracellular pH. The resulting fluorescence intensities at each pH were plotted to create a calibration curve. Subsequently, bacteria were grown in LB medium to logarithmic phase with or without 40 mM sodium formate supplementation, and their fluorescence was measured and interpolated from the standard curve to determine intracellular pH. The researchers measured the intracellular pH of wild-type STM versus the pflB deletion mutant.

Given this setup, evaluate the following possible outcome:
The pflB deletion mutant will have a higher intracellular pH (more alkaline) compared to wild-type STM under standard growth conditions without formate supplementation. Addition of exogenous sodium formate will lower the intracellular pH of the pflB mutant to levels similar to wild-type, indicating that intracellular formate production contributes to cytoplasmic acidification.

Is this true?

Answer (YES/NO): NO